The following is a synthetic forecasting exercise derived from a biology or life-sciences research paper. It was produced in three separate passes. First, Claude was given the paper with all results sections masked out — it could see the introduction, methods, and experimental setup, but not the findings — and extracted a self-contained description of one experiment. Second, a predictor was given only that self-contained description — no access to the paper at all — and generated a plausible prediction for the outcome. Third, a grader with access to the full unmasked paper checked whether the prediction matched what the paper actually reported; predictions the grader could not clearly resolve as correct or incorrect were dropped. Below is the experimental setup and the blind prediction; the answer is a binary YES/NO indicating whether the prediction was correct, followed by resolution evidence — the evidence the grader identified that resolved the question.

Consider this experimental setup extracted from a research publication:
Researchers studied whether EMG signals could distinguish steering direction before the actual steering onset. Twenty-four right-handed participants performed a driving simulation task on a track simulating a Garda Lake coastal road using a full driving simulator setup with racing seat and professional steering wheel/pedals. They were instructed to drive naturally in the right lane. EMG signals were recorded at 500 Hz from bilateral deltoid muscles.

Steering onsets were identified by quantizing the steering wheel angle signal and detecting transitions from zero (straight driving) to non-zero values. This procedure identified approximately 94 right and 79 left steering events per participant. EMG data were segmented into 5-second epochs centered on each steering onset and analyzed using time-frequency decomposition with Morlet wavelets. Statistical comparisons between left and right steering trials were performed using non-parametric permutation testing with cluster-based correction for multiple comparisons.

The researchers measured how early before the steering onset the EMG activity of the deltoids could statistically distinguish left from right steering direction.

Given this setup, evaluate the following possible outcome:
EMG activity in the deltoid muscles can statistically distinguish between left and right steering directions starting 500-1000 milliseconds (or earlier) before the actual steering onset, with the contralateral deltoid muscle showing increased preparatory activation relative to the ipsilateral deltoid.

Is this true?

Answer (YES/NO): NO